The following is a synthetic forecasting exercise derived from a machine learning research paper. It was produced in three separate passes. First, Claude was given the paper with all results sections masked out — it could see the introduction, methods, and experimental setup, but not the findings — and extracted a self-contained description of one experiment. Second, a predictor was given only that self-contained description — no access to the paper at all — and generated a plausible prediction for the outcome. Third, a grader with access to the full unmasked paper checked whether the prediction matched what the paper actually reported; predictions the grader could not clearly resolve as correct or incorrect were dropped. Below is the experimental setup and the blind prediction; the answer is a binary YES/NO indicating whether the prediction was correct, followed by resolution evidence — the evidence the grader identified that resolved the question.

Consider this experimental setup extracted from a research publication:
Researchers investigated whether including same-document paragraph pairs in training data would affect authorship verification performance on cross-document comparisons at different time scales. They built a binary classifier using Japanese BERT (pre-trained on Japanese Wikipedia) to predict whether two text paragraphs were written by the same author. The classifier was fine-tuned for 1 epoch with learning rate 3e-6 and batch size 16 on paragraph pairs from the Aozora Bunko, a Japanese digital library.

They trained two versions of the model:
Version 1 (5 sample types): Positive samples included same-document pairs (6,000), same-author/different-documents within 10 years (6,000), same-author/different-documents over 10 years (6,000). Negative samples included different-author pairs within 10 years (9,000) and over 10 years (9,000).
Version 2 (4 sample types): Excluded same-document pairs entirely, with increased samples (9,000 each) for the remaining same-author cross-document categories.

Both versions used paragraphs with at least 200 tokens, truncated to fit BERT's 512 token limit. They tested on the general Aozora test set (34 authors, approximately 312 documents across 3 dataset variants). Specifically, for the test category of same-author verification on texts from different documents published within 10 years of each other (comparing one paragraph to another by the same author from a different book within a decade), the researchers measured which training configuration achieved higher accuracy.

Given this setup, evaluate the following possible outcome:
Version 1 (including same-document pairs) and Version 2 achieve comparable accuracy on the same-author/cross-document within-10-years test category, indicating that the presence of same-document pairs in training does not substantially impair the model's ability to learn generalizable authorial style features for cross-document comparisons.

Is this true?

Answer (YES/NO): NO